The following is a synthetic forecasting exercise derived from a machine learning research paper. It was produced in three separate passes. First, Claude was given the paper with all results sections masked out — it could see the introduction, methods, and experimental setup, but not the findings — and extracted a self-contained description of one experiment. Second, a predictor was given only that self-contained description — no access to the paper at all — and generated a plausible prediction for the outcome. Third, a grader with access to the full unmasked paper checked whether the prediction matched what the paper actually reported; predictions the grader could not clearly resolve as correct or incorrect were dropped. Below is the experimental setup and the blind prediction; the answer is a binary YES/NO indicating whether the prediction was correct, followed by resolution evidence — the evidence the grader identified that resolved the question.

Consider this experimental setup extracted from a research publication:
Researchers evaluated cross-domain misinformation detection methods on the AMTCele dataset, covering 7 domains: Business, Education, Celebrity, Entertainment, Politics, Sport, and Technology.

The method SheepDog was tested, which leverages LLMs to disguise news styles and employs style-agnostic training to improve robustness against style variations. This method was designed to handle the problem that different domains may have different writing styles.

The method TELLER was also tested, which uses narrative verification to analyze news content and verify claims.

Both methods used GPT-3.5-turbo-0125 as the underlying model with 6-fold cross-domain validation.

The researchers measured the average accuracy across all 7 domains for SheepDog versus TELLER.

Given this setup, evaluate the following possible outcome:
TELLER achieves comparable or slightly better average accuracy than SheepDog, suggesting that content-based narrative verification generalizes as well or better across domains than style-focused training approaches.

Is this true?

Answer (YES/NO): YES